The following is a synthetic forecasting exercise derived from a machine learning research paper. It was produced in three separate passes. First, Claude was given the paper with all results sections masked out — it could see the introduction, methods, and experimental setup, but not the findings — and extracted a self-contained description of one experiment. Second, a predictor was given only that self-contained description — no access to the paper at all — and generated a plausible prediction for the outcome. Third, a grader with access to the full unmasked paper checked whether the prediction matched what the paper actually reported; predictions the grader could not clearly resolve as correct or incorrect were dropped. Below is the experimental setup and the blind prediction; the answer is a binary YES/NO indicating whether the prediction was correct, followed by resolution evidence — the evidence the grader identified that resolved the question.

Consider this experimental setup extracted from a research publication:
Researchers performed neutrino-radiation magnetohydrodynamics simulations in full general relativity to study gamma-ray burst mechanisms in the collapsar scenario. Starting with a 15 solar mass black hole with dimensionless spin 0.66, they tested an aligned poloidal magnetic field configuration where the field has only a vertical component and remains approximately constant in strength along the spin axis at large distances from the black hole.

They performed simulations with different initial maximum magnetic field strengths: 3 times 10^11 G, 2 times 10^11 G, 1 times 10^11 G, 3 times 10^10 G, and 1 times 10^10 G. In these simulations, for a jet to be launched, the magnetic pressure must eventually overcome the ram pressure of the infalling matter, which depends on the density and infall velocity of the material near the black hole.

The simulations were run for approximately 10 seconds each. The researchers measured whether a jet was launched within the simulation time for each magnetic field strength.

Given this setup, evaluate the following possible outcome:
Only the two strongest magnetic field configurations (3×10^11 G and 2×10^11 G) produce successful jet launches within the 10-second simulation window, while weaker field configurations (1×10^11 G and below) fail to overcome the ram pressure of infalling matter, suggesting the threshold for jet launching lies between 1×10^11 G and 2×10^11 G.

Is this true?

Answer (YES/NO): NO